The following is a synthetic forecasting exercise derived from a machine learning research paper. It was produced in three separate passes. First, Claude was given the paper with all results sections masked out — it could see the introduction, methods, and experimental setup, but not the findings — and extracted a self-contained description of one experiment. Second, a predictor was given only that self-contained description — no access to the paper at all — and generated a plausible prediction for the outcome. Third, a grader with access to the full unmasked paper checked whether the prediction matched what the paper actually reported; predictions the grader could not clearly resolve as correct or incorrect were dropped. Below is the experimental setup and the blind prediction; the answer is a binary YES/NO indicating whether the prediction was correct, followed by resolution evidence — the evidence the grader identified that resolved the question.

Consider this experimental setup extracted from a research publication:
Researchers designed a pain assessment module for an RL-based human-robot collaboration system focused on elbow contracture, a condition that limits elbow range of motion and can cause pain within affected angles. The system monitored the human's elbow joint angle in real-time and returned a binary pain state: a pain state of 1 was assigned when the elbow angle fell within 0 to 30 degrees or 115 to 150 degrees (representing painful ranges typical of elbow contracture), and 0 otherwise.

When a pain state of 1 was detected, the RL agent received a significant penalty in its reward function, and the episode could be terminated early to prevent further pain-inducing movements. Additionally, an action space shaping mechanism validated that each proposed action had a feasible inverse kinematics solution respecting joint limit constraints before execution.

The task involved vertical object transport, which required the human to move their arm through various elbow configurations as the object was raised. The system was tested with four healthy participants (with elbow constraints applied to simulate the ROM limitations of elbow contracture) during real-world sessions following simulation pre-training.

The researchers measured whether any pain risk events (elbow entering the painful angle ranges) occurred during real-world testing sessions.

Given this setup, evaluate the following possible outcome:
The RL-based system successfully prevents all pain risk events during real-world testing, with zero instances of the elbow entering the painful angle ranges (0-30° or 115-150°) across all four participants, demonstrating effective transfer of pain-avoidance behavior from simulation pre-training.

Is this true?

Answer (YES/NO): NO